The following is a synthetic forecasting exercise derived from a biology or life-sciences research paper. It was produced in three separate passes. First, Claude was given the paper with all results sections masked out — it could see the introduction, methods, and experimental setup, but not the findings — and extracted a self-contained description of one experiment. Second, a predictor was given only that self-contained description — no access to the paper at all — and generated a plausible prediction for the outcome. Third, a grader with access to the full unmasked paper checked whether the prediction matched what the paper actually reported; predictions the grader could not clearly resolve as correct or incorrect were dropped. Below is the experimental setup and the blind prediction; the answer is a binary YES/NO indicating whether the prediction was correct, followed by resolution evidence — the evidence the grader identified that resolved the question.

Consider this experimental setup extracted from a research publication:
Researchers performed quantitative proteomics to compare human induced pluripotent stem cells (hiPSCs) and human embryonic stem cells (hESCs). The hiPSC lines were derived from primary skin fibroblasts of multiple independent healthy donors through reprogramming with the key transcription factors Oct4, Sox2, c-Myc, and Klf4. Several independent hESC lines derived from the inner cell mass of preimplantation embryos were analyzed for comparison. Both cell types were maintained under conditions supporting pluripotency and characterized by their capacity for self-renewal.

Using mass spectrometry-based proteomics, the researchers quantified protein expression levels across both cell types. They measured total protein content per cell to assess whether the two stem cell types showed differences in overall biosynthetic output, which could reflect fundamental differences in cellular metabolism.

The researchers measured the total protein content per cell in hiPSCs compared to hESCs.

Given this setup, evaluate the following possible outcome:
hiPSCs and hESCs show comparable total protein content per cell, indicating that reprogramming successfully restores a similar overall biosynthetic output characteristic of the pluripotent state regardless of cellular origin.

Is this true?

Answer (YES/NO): NO